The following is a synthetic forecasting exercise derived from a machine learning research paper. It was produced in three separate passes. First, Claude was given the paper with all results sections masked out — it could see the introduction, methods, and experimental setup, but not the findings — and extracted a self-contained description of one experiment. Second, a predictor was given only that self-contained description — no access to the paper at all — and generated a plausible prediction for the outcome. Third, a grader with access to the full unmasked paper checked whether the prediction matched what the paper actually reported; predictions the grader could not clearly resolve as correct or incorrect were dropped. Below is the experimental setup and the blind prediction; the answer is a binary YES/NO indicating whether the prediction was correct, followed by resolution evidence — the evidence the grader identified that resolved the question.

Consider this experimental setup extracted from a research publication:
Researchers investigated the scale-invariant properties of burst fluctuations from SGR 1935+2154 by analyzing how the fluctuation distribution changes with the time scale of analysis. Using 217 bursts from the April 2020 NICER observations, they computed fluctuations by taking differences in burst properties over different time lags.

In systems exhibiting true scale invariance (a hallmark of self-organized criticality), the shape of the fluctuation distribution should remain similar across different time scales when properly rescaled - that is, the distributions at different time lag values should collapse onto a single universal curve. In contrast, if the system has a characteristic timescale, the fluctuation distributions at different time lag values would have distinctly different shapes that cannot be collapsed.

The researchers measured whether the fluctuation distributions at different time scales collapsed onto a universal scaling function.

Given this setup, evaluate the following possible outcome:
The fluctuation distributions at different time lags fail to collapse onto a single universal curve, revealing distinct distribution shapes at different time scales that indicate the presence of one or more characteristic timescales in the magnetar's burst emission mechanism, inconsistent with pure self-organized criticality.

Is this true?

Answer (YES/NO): NO